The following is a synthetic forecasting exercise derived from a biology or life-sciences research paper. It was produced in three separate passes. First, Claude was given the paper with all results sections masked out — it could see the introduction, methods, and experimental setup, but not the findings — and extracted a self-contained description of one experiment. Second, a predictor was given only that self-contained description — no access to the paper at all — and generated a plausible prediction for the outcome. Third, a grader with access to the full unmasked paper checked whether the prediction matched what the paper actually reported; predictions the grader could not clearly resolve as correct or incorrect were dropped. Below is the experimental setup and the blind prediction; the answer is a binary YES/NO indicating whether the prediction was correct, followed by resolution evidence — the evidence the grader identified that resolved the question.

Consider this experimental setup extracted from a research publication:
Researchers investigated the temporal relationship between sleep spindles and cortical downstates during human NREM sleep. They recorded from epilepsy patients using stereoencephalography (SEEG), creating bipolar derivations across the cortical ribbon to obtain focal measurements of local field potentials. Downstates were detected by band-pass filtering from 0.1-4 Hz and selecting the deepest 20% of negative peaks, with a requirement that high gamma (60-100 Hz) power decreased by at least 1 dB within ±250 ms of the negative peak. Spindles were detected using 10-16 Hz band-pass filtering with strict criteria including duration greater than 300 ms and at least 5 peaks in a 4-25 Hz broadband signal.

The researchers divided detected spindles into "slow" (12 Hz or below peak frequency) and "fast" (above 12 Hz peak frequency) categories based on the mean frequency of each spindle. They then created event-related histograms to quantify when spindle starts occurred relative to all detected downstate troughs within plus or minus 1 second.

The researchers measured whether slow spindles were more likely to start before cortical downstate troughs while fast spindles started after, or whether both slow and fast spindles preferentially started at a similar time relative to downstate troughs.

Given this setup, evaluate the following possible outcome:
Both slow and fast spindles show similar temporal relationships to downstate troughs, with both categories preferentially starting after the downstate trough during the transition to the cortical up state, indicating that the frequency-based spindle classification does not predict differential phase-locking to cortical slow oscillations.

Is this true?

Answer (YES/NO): YES